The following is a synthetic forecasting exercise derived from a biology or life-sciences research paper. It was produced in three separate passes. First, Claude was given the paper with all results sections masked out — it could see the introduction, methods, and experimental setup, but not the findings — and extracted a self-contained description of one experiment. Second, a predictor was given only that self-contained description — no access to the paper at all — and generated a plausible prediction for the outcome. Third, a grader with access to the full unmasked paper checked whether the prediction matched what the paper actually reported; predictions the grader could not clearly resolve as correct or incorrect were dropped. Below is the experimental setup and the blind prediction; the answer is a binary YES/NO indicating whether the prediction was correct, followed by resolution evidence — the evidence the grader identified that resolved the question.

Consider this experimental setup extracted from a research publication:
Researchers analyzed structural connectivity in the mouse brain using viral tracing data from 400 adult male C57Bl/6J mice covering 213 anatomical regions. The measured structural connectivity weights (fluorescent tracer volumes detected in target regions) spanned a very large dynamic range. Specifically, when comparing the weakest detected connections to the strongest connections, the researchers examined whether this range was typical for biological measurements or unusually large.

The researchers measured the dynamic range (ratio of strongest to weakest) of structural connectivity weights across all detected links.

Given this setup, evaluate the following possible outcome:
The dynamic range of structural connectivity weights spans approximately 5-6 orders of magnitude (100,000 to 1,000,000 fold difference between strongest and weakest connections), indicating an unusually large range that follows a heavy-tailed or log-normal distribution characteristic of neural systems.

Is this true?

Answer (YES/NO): NO